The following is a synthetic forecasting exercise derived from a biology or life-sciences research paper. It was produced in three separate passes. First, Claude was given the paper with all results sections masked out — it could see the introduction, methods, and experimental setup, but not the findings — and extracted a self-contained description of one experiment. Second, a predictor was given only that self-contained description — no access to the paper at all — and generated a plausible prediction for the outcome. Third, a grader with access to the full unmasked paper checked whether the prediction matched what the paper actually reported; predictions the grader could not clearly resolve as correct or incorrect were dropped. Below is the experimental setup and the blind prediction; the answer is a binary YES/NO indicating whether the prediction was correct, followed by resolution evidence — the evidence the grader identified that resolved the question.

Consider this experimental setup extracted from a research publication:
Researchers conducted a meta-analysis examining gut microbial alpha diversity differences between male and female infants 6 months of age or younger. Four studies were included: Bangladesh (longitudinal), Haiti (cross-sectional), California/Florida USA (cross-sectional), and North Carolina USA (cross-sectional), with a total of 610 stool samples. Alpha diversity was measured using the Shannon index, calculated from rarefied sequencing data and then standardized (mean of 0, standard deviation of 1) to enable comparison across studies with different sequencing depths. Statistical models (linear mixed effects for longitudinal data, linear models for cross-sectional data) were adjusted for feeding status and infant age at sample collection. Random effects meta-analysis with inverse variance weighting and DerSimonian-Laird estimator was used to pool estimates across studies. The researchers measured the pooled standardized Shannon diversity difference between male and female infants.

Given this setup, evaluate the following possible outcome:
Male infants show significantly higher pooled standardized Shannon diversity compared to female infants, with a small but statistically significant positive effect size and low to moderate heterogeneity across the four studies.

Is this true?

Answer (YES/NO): NO